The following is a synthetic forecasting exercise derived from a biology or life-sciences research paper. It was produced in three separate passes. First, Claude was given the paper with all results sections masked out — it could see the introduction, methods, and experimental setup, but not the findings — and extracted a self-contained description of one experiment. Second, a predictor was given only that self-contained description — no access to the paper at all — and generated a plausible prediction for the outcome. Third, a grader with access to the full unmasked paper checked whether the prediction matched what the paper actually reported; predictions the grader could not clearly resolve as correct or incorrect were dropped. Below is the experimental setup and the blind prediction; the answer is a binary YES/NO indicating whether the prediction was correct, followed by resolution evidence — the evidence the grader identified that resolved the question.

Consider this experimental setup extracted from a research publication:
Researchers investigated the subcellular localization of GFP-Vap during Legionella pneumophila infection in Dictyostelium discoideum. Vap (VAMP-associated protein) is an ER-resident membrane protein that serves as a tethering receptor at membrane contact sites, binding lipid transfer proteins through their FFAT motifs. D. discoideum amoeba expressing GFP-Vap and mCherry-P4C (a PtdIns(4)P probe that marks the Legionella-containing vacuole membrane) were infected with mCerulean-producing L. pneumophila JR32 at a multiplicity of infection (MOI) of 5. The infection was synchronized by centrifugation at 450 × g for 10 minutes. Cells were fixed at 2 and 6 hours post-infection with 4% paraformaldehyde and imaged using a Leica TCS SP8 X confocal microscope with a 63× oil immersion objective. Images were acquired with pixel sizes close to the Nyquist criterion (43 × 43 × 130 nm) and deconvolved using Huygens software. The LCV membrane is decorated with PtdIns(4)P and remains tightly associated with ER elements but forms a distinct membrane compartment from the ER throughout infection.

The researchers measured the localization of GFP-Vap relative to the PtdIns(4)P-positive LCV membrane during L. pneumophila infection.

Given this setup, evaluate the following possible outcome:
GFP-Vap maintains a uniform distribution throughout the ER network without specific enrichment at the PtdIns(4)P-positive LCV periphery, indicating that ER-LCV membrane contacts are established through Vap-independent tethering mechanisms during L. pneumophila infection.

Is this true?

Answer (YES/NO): NO